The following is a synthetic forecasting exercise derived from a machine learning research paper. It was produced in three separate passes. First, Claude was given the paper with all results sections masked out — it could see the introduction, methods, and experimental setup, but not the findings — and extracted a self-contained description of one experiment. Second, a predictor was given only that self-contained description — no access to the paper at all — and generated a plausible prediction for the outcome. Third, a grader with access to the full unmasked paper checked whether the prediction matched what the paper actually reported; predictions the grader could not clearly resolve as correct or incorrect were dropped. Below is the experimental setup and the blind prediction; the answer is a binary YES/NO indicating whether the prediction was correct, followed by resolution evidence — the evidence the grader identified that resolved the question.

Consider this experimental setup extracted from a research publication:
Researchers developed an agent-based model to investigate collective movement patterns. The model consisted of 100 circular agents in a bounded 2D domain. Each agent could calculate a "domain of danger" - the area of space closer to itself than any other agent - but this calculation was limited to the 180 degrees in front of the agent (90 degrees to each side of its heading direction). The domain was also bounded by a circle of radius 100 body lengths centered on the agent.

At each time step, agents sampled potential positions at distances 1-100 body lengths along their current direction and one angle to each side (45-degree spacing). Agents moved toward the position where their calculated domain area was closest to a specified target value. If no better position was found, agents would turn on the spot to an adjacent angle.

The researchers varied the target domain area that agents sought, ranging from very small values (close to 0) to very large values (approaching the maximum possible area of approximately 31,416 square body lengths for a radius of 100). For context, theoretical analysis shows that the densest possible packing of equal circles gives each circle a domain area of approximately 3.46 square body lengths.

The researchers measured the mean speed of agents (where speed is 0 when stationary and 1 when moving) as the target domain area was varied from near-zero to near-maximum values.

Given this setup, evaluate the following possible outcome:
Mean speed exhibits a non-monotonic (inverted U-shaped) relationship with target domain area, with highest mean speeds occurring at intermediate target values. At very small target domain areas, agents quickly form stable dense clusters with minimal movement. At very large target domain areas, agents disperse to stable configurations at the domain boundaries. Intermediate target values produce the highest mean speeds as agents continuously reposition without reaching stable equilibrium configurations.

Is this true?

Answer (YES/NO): NO